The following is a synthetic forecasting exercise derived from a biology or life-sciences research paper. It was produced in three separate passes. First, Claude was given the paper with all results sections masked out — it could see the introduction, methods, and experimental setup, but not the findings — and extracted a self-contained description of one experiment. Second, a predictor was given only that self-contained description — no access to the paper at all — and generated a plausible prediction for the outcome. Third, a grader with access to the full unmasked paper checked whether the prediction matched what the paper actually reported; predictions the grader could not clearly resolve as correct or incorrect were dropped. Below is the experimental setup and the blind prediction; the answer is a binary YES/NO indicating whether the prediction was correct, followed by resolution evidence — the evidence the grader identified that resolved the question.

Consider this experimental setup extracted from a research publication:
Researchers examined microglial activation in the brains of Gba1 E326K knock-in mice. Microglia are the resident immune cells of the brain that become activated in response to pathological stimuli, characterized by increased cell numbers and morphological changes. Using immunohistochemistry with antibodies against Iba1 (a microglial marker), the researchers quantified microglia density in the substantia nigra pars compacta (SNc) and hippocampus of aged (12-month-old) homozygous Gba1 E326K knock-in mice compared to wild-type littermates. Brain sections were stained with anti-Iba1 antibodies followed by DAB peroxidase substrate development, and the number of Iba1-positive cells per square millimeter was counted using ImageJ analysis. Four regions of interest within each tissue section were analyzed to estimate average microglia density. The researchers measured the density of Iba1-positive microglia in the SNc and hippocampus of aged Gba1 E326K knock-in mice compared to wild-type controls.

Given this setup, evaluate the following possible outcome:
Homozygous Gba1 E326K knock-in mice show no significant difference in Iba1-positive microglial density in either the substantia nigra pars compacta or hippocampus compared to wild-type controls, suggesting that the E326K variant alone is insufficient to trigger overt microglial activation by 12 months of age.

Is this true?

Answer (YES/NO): NO